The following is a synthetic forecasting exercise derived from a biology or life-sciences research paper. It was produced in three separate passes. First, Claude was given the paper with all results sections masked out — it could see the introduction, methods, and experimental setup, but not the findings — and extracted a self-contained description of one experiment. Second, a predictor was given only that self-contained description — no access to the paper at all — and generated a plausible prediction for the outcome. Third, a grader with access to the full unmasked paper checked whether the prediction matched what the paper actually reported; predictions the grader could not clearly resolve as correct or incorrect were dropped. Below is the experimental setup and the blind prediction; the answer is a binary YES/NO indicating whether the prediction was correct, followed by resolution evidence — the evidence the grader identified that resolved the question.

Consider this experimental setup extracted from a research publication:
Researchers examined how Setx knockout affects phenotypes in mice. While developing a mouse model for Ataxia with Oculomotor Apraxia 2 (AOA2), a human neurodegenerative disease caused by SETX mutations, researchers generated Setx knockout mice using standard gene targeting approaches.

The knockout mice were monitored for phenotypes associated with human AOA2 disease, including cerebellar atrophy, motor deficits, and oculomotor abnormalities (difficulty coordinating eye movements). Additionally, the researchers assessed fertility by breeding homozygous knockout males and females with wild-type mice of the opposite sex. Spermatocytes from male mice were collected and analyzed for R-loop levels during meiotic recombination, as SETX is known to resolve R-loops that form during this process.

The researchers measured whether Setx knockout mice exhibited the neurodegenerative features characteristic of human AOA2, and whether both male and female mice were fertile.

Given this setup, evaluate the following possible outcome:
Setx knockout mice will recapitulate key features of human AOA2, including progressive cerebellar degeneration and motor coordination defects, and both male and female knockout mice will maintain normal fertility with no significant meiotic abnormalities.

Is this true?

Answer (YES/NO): NO